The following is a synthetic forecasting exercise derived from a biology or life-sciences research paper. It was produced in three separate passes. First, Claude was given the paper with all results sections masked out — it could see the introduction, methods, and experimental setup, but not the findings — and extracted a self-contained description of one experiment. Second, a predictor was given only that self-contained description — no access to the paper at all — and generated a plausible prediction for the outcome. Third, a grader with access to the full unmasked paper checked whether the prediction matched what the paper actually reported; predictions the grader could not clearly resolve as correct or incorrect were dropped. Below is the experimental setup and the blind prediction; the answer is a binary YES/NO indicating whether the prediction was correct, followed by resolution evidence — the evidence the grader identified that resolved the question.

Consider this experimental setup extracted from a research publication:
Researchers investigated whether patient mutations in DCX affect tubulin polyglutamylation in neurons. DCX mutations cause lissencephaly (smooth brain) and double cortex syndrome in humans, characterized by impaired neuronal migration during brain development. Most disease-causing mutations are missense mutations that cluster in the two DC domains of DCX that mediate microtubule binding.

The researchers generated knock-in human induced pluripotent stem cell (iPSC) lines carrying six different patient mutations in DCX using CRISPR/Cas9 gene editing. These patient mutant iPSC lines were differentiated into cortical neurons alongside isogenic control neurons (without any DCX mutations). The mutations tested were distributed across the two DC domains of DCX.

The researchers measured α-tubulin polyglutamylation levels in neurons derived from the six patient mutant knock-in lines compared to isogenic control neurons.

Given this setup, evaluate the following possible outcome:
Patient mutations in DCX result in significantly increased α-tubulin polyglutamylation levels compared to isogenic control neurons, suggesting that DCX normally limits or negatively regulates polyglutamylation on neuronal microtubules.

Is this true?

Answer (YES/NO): NO